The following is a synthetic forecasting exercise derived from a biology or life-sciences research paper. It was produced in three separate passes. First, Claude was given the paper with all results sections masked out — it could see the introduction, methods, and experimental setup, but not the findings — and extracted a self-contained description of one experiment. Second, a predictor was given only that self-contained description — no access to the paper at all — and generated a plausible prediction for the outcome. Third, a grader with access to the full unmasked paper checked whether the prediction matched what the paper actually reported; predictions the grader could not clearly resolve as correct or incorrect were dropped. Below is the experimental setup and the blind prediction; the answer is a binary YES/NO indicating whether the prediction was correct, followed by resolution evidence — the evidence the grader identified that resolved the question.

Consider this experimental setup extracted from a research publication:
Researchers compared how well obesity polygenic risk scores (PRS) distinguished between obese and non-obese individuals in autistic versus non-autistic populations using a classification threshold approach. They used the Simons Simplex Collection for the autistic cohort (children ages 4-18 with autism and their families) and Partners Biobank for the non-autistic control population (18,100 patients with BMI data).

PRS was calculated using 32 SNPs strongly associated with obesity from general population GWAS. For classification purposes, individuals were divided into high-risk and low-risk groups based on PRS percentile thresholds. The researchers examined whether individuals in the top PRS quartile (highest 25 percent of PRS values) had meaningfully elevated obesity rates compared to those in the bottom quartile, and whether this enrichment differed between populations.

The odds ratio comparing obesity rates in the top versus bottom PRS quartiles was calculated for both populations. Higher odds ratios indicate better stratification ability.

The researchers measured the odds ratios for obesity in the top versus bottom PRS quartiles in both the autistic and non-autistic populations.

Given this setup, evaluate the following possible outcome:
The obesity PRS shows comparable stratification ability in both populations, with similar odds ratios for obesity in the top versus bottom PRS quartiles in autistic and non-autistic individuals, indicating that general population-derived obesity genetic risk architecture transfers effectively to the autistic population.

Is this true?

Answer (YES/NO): NO